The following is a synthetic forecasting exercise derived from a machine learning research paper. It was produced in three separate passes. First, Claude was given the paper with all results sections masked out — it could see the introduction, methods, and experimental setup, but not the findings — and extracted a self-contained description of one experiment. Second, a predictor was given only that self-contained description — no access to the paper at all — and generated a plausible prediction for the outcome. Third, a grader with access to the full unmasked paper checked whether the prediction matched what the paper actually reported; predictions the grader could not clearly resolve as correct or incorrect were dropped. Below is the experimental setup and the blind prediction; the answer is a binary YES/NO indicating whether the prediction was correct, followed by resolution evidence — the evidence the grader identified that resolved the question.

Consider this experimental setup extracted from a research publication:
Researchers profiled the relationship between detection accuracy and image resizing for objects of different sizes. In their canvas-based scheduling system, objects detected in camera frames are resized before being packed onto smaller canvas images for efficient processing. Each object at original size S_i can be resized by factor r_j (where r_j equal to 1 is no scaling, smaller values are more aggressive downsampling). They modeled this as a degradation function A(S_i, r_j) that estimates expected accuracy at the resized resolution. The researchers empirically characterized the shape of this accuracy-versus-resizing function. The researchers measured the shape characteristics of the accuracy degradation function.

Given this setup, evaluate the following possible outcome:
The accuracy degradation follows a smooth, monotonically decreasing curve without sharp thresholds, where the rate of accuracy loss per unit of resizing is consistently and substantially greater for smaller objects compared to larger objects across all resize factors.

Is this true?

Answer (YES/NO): NO